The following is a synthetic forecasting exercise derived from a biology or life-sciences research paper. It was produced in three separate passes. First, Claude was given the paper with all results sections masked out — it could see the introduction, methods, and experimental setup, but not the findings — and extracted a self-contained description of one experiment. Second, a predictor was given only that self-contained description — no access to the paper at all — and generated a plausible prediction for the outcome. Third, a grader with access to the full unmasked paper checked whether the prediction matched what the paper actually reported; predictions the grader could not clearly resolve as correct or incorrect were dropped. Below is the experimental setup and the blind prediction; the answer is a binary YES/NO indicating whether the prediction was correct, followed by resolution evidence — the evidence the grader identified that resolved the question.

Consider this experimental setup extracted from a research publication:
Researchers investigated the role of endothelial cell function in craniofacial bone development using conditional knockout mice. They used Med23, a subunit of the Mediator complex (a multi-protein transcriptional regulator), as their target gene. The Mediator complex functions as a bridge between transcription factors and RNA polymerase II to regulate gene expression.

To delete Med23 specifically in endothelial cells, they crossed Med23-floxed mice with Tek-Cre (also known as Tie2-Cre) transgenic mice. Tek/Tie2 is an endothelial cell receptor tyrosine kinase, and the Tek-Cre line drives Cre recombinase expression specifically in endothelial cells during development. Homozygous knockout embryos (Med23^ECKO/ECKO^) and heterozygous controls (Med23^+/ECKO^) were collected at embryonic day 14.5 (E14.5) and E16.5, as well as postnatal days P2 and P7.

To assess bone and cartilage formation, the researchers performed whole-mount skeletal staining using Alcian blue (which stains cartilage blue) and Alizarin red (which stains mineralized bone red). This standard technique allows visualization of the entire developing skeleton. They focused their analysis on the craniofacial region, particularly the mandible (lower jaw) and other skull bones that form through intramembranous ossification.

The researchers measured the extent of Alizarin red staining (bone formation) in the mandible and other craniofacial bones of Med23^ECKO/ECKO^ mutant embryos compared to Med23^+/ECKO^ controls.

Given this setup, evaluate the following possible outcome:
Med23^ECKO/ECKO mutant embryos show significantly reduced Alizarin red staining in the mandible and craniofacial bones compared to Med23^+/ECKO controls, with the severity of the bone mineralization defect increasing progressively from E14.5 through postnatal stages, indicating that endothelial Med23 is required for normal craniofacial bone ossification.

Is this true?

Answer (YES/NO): NO